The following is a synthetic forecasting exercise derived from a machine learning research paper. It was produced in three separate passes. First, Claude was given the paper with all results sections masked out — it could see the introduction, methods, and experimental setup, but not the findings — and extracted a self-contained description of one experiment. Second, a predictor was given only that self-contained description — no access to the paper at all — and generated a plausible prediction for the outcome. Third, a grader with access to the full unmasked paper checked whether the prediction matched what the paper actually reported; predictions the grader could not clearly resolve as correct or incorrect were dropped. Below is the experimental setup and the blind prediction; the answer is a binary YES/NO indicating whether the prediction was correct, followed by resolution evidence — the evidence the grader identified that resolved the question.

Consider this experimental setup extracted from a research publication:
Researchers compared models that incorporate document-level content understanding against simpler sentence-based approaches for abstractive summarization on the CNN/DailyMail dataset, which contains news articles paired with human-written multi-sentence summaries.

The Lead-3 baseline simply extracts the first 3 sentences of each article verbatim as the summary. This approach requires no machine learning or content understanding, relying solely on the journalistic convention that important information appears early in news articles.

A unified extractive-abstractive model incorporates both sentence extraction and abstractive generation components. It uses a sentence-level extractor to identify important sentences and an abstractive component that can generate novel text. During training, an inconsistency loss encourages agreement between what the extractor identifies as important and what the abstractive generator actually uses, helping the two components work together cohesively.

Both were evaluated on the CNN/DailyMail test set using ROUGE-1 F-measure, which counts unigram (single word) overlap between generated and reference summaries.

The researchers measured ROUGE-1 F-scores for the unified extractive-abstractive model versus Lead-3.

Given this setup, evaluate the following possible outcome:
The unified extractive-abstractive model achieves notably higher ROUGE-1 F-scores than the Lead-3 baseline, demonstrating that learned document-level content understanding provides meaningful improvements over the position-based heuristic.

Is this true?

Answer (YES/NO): NO